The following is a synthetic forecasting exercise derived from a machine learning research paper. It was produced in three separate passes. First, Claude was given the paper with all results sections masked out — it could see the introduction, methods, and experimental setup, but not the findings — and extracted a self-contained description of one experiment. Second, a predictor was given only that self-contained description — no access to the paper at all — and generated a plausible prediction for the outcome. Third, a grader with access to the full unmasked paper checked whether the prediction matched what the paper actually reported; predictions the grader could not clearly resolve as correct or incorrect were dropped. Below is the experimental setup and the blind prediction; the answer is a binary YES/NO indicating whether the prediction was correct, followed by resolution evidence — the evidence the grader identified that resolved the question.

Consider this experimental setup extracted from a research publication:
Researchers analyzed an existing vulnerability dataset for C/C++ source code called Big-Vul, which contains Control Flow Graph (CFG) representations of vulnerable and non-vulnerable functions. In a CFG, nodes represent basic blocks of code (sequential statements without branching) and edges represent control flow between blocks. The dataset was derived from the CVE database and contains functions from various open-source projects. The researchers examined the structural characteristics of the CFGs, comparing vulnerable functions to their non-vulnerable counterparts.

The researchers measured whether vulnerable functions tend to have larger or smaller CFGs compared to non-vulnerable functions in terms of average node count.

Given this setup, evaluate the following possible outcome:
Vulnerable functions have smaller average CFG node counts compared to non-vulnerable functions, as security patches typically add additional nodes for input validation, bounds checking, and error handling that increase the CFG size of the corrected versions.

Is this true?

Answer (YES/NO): NO